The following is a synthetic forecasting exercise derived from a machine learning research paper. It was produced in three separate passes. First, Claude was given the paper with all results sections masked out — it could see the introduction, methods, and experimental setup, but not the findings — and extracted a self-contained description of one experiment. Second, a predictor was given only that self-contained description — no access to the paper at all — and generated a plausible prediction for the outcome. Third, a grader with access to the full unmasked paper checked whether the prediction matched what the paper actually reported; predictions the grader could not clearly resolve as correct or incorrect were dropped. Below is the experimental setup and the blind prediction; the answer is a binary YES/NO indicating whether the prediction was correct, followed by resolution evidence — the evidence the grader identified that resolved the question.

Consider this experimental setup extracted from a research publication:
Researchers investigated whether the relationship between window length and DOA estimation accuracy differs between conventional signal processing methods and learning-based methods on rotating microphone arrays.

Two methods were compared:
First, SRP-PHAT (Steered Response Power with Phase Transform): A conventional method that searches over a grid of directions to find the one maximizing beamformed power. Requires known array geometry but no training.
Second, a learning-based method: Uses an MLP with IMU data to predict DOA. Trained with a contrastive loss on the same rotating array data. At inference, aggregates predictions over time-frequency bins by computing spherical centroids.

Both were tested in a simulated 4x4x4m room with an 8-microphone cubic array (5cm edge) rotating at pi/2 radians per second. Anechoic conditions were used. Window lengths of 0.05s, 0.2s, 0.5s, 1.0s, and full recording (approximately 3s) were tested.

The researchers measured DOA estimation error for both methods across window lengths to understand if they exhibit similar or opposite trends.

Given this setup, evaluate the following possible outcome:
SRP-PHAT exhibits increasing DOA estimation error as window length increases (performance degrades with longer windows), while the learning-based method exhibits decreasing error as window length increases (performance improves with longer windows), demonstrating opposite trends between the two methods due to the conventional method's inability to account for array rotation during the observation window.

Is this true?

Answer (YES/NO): YES